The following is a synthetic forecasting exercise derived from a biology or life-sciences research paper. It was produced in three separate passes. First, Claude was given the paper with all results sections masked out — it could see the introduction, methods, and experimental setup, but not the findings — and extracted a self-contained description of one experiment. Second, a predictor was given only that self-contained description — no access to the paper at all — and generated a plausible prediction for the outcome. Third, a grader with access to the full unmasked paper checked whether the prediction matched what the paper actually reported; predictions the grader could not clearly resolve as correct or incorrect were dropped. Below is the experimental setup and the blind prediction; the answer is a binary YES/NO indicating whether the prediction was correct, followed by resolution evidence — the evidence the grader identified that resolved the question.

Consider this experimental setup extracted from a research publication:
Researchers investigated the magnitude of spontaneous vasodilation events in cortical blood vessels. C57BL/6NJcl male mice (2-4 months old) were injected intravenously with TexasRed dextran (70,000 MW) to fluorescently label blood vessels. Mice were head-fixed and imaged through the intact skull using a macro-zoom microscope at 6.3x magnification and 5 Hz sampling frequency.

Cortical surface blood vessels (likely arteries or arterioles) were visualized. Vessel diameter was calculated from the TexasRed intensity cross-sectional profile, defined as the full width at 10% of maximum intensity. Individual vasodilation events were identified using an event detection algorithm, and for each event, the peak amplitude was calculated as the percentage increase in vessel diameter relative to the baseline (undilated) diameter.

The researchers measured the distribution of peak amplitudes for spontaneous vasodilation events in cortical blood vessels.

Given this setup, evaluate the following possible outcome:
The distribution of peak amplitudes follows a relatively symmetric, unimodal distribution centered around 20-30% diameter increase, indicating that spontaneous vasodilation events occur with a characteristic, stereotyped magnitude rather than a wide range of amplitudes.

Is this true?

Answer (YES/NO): NO